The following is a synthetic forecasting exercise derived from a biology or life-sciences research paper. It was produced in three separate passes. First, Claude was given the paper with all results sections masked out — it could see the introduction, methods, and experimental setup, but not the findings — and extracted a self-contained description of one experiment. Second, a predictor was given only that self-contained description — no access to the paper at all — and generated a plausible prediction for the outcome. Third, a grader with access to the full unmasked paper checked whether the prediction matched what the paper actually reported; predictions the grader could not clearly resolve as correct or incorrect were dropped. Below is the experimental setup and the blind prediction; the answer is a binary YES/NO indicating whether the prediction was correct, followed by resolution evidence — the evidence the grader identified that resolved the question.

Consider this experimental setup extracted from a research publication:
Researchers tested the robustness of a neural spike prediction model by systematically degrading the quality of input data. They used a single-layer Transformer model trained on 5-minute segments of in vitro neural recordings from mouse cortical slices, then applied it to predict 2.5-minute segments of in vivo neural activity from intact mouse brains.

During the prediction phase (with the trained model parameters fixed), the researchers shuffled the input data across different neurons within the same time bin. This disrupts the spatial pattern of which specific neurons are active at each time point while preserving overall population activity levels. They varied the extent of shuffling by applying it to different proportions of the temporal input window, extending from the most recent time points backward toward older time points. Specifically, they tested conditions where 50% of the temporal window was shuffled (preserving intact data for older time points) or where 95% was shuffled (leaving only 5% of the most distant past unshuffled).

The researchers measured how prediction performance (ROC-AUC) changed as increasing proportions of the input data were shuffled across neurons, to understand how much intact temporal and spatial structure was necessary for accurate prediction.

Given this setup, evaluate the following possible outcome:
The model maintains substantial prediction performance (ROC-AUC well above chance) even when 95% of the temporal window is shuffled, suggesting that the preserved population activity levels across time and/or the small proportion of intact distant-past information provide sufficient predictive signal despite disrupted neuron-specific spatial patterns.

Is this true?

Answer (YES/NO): YES